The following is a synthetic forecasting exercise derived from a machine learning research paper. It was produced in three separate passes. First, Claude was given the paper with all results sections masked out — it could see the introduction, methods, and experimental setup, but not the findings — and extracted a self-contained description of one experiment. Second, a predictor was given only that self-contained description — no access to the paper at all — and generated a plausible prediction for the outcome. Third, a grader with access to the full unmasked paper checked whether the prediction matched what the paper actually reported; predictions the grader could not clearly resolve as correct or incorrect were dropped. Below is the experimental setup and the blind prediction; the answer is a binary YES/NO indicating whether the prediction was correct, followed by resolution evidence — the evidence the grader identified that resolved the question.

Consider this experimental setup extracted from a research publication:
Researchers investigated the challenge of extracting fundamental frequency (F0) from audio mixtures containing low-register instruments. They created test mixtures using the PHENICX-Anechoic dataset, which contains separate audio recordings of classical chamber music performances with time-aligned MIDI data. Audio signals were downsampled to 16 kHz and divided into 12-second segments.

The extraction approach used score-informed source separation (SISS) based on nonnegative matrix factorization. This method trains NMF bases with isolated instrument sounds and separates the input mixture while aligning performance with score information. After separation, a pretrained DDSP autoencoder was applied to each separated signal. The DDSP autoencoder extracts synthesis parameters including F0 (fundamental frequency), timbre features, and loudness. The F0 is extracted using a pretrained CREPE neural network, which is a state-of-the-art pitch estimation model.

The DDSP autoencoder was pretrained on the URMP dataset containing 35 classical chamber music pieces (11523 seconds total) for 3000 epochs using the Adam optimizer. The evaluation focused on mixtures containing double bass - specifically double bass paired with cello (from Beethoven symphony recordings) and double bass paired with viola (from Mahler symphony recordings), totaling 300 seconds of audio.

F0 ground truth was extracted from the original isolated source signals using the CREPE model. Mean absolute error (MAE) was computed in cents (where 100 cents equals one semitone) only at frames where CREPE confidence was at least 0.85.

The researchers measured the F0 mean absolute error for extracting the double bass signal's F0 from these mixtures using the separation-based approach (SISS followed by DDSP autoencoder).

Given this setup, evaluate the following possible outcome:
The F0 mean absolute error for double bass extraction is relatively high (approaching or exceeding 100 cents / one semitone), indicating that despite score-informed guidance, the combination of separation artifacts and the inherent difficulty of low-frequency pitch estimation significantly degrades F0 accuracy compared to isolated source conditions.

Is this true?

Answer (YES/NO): YES